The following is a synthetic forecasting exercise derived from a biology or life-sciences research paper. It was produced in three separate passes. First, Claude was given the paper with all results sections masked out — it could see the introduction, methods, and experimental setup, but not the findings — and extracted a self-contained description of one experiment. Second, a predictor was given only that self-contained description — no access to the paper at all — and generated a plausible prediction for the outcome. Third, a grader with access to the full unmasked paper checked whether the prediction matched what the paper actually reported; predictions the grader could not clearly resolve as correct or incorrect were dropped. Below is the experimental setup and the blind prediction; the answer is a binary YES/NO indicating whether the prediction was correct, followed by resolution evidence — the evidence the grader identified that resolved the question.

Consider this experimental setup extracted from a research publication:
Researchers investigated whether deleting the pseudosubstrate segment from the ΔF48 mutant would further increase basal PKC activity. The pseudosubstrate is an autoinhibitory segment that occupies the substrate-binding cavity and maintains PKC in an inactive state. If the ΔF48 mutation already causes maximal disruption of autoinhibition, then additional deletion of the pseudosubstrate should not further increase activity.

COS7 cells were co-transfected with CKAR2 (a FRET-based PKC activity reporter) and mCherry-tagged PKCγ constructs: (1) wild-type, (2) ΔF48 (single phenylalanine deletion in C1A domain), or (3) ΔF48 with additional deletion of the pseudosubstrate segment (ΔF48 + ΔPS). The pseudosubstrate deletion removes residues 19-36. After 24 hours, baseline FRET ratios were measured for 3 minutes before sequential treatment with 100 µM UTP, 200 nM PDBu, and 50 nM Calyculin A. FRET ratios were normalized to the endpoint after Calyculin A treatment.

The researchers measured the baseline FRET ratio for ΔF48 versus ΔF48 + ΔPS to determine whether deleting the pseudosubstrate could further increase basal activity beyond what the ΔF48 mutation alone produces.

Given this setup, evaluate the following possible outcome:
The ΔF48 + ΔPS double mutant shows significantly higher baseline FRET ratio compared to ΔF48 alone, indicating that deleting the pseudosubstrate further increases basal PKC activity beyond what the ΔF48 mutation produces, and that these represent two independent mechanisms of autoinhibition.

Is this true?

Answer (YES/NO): YES